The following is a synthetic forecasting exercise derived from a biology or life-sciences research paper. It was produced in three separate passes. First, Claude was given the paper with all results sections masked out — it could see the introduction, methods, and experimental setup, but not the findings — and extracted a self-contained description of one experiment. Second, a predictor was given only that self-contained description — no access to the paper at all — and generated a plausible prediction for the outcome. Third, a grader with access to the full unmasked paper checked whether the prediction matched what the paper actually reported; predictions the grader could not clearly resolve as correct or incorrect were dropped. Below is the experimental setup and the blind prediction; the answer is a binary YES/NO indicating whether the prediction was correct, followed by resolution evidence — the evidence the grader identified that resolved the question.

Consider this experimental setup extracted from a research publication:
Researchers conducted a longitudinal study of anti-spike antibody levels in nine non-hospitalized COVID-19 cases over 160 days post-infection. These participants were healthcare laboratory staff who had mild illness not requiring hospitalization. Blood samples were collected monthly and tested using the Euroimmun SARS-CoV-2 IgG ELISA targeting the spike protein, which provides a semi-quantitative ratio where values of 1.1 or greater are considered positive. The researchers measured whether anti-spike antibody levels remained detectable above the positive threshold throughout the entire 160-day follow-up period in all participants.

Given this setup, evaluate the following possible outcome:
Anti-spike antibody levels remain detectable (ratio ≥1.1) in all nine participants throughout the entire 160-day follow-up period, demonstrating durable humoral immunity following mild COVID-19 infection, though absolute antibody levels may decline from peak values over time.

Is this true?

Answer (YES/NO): NO